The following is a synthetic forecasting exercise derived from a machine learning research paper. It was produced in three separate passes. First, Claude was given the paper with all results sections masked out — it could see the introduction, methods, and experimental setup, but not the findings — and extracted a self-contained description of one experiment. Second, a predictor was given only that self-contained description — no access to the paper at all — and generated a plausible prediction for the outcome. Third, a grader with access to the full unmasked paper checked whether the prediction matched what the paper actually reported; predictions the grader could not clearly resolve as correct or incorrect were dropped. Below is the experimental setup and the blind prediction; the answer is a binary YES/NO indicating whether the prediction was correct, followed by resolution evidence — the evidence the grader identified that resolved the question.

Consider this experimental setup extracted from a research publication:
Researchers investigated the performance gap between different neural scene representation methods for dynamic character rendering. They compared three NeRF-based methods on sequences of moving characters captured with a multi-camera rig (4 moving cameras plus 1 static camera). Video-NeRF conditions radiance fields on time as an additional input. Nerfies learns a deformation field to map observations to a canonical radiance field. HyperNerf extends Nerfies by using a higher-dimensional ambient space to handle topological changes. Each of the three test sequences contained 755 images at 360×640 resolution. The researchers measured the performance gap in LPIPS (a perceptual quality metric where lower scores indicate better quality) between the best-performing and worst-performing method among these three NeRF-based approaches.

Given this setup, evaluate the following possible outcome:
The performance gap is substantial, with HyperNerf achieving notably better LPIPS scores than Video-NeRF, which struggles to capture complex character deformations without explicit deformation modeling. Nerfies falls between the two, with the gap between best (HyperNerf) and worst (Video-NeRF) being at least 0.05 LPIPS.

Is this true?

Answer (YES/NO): NO